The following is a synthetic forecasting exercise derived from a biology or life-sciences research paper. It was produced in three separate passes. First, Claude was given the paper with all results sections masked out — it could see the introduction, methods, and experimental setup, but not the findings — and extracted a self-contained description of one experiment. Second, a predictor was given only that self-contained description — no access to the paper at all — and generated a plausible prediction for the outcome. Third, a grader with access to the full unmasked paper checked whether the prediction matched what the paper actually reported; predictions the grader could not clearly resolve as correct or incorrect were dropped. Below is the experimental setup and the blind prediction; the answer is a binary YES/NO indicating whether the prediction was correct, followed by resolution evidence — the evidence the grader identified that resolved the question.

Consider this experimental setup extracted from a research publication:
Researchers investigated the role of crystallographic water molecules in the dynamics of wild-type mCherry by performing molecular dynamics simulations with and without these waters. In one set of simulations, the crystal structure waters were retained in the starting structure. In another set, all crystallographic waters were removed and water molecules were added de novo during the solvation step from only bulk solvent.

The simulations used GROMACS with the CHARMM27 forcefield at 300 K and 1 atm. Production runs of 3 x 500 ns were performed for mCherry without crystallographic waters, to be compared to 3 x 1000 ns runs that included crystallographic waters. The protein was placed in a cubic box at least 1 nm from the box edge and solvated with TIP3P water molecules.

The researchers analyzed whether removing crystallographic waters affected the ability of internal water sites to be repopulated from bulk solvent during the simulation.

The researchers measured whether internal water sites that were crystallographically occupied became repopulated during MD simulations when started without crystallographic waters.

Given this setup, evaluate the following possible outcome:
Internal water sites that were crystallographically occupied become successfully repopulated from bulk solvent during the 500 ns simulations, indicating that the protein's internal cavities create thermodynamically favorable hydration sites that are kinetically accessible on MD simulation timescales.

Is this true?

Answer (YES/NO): NO